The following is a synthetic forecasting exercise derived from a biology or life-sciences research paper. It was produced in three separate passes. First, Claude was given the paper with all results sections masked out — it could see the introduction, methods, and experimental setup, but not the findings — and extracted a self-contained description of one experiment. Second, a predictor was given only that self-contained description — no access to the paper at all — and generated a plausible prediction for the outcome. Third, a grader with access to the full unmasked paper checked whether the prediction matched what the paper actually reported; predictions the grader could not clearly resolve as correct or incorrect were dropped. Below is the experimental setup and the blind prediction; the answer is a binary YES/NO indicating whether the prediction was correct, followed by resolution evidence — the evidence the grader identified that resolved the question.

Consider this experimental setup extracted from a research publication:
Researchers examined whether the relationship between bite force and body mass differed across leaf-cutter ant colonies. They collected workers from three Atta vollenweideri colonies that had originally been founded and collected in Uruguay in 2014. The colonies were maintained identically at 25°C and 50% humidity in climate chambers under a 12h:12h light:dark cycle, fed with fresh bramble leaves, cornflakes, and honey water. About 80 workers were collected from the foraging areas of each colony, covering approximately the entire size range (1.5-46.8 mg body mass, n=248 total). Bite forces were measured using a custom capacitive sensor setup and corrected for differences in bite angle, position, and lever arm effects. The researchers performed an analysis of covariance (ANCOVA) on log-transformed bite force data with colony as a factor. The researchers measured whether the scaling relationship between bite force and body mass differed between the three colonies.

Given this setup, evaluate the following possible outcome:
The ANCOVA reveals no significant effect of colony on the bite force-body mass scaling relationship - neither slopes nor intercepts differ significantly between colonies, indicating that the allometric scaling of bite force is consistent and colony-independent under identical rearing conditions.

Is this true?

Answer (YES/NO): YES